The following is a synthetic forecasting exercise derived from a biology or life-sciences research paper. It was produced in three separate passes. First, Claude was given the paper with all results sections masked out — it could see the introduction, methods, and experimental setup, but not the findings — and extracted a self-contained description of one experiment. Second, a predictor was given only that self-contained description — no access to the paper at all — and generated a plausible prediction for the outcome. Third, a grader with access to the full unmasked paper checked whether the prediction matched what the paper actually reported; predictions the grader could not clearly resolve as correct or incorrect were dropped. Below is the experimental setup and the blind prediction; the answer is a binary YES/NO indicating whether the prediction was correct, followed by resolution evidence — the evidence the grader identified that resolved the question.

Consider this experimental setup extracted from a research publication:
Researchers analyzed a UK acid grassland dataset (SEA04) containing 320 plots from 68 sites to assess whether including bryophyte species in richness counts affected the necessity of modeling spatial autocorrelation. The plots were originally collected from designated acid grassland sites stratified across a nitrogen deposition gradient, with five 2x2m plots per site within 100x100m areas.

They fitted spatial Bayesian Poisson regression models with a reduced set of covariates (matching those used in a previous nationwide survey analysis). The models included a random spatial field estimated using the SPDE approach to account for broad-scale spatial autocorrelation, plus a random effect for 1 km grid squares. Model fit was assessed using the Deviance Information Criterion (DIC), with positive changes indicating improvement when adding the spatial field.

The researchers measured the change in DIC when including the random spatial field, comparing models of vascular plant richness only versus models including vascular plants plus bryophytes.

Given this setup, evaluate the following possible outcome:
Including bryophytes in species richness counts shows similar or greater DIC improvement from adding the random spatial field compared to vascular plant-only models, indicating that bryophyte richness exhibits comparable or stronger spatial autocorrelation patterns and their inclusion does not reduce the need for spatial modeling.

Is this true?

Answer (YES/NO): NO